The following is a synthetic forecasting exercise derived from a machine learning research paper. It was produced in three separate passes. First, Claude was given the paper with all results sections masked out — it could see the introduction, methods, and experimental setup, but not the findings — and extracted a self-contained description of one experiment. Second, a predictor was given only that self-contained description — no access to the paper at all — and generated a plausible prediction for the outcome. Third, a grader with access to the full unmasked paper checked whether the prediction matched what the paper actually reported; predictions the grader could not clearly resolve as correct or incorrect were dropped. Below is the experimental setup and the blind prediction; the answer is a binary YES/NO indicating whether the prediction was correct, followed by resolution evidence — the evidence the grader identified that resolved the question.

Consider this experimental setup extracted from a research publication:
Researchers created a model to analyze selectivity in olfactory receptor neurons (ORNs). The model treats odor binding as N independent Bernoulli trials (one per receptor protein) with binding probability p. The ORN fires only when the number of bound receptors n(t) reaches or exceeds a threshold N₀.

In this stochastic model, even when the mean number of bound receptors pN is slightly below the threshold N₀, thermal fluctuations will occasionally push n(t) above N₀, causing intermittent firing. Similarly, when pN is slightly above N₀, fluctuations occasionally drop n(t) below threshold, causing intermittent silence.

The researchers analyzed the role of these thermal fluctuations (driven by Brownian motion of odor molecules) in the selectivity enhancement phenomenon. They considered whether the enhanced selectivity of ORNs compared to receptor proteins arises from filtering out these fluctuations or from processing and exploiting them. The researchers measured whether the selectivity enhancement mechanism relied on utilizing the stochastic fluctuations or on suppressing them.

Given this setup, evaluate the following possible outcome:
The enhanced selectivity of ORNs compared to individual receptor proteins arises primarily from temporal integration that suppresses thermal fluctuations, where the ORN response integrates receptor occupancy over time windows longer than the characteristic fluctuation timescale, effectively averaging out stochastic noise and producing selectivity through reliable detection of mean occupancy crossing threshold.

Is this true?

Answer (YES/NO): NO